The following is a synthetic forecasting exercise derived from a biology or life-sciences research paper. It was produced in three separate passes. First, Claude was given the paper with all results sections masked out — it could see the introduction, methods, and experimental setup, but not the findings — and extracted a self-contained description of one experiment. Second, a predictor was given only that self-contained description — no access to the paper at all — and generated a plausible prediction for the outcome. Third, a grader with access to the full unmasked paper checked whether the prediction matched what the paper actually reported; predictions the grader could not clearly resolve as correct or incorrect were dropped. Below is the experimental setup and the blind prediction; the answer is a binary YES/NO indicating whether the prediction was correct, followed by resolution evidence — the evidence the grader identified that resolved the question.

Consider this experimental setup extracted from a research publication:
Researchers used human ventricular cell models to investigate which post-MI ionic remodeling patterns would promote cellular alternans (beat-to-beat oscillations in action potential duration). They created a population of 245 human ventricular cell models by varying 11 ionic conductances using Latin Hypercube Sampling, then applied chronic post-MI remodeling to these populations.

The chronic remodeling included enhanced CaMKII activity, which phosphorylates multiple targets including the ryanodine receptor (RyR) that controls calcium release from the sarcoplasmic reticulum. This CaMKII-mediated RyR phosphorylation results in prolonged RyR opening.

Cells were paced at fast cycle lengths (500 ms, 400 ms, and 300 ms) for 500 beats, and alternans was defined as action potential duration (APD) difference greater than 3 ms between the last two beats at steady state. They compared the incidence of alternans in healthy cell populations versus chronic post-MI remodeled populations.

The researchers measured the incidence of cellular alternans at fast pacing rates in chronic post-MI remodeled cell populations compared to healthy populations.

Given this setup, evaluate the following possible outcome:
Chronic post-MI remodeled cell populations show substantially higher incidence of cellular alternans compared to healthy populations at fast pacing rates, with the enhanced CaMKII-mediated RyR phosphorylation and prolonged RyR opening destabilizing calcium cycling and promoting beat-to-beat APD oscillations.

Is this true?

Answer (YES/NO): YES